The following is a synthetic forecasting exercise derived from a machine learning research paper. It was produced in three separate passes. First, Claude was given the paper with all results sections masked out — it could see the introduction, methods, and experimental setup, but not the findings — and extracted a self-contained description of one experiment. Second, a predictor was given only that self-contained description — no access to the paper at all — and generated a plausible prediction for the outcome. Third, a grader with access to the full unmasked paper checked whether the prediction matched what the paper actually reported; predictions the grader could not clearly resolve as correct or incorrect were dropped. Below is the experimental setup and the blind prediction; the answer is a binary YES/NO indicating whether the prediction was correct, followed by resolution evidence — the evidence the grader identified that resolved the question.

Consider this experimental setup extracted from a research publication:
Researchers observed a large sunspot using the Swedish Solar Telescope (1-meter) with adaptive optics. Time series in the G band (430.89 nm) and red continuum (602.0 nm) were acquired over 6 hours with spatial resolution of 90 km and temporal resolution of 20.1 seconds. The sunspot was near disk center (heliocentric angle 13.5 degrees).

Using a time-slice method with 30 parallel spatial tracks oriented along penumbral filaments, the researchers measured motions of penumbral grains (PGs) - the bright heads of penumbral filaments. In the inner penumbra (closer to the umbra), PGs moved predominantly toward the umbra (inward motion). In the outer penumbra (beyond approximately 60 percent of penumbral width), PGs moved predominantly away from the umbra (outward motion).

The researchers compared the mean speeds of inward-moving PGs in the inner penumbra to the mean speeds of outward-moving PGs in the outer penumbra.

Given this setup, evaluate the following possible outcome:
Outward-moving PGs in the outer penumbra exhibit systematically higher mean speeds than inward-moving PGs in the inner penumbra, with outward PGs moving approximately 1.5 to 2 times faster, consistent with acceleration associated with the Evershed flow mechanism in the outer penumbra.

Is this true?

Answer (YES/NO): NO